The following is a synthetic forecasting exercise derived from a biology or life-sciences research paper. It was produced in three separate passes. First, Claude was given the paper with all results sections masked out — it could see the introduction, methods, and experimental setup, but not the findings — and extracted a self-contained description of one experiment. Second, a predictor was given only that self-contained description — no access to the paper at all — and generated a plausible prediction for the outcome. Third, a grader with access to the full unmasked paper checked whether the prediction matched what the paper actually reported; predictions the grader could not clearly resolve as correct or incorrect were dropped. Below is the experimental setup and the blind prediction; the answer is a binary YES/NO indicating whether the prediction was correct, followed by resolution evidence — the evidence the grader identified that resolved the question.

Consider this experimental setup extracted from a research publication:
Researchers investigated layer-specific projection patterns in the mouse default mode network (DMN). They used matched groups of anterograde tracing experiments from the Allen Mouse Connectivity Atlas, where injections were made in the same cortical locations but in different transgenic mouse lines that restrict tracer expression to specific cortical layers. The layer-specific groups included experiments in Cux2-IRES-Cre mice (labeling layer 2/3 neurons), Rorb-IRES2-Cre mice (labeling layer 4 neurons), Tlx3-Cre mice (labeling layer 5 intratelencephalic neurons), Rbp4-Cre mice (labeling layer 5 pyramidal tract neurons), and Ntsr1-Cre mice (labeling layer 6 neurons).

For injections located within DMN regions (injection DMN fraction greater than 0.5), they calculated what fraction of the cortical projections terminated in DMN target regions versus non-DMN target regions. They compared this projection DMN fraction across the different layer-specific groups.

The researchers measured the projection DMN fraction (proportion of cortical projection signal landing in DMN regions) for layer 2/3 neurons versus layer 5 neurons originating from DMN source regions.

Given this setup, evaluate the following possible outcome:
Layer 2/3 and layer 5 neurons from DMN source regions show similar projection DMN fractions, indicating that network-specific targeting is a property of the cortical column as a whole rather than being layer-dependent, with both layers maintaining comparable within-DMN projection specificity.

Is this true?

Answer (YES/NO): NO